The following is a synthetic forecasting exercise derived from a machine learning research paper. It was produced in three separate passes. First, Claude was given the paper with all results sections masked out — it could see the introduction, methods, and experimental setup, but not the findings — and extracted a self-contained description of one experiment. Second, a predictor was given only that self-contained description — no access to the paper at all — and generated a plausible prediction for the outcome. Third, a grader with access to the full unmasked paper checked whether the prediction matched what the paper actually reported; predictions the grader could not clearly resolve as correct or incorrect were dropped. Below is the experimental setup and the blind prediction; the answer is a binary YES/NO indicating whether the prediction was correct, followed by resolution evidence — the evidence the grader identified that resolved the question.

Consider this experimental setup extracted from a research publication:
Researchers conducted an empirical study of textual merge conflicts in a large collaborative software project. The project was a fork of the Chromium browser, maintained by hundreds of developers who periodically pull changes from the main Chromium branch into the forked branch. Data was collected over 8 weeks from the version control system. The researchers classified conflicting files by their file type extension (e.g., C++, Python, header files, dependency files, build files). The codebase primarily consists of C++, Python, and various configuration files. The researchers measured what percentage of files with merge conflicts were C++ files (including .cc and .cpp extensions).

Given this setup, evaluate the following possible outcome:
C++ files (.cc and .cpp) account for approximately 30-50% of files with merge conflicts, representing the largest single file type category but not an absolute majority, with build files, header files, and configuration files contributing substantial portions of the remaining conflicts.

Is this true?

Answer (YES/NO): YES